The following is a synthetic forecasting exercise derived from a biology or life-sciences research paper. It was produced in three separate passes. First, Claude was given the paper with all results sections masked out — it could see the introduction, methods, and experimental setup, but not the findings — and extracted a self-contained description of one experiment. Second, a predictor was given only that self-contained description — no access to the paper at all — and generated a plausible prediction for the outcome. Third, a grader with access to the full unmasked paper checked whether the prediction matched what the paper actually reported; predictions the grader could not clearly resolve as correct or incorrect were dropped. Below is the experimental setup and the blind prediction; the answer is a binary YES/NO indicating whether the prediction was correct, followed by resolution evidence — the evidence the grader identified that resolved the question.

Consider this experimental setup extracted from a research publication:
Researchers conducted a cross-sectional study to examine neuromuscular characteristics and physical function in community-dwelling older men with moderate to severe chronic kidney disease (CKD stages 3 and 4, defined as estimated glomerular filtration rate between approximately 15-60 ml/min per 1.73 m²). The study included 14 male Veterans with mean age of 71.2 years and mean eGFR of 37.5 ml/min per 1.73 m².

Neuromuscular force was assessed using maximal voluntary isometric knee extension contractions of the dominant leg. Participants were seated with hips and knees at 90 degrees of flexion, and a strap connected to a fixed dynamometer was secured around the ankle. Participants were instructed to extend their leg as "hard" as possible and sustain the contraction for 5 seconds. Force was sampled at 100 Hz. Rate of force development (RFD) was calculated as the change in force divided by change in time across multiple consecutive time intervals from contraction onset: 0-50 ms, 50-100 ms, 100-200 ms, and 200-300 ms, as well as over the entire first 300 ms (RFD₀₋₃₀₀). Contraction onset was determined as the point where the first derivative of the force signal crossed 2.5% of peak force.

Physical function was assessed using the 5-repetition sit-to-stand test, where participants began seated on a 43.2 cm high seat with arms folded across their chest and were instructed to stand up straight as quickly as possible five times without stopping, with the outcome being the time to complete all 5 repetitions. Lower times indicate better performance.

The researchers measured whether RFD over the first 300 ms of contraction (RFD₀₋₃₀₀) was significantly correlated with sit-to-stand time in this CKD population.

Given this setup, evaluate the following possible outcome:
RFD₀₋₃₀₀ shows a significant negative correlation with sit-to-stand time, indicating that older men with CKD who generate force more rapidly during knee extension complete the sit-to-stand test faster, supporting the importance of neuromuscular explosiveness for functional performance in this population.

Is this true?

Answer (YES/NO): YES